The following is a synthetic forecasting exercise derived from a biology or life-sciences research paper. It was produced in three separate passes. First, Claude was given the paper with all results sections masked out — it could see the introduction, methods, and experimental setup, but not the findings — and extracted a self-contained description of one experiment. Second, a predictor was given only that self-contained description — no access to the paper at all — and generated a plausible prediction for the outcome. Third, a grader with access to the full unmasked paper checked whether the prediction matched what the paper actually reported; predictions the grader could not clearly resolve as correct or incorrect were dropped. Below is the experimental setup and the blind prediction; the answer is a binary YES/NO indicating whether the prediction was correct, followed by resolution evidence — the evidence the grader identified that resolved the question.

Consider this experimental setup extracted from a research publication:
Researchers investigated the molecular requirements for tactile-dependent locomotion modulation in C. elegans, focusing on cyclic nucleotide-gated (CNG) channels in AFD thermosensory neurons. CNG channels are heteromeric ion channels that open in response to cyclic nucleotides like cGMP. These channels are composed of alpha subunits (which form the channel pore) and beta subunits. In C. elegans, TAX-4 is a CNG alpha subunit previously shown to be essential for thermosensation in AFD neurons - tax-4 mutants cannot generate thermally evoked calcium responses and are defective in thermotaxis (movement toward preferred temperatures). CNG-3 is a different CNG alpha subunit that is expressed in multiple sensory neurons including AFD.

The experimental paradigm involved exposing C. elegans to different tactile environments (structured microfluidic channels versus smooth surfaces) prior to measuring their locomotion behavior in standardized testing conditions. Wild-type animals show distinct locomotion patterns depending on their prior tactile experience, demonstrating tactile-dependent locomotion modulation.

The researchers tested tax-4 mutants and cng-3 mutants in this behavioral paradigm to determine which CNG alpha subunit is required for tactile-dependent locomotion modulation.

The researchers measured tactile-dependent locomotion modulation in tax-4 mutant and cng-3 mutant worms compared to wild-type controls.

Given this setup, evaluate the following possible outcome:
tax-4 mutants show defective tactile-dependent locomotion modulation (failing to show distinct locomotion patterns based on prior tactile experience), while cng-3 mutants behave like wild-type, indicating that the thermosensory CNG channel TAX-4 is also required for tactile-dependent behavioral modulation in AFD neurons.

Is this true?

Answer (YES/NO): NO